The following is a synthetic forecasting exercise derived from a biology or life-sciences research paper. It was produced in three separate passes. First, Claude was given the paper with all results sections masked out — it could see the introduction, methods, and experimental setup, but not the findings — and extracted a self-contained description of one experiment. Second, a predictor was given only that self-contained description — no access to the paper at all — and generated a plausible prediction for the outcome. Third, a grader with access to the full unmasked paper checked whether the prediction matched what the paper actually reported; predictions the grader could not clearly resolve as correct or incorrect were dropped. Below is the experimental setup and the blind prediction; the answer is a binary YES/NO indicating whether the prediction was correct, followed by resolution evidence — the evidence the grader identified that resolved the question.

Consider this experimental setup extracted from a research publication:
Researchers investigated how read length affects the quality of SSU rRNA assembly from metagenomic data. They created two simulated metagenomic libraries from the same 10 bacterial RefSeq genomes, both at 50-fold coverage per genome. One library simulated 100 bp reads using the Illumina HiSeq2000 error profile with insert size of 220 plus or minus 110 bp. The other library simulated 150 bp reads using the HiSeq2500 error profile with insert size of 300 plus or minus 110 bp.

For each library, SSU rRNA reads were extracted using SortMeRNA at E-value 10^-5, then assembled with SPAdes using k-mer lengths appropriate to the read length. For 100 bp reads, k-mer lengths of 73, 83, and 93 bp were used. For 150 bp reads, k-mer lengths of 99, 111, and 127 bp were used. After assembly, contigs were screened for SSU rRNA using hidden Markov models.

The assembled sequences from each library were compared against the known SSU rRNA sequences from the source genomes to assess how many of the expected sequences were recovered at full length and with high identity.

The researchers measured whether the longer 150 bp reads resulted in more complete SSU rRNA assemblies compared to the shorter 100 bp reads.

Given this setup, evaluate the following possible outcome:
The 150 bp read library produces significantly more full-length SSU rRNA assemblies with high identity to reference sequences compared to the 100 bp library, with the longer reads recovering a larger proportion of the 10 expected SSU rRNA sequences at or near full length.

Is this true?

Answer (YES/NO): NO